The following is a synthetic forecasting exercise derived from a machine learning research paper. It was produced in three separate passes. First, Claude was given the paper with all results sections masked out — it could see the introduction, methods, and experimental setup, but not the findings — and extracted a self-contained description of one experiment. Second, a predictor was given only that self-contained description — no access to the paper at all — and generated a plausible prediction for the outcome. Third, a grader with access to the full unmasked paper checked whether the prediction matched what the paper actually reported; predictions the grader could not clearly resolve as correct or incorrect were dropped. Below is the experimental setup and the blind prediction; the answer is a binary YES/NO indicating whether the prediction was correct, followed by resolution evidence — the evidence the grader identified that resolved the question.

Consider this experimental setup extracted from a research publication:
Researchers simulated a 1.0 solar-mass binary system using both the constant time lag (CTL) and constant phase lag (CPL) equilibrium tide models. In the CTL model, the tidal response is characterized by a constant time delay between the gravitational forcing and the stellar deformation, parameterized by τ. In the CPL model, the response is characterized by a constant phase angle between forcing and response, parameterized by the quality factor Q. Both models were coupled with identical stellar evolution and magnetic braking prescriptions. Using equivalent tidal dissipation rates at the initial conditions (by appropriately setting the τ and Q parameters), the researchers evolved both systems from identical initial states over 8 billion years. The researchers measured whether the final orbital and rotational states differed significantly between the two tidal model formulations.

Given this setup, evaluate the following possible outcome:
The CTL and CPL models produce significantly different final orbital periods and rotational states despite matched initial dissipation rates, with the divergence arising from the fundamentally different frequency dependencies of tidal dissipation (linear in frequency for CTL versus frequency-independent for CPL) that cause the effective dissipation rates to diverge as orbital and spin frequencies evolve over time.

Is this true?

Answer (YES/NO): NO